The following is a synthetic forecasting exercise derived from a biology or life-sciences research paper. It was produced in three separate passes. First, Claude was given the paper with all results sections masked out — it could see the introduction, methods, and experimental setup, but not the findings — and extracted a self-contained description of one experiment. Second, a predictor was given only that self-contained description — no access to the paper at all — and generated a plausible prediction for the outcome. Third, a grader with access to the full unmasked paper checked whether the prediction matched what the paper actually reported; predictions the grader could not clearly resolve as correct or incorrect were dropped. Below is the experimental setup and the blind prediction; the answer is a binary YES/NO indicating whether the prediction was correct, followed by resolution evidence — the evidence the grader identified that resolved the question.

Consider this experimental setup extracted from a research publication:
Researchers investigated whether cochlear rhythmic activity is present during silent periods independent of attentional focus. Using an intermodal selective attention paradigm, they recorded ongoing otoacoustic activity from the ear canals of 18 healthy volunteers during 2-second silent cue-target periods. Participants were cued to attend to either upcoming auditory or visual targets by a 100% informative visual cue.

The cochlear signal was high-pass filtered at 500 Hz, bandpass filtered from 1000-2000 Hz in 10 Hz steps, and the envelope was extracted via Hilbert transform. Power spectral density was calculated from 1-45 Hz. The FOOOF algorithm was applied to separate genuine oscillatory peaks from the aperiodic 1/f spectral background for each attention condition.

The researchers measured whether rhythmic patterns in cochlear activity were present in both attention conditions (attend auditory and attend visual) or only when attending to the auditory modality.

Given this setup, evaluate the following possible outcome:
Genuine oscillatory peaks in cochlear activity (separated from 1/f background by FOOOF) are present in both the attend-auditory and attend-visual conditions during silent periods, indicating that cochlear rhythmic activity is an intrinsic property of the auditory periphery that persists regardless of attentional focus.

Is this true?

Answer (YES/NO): YES